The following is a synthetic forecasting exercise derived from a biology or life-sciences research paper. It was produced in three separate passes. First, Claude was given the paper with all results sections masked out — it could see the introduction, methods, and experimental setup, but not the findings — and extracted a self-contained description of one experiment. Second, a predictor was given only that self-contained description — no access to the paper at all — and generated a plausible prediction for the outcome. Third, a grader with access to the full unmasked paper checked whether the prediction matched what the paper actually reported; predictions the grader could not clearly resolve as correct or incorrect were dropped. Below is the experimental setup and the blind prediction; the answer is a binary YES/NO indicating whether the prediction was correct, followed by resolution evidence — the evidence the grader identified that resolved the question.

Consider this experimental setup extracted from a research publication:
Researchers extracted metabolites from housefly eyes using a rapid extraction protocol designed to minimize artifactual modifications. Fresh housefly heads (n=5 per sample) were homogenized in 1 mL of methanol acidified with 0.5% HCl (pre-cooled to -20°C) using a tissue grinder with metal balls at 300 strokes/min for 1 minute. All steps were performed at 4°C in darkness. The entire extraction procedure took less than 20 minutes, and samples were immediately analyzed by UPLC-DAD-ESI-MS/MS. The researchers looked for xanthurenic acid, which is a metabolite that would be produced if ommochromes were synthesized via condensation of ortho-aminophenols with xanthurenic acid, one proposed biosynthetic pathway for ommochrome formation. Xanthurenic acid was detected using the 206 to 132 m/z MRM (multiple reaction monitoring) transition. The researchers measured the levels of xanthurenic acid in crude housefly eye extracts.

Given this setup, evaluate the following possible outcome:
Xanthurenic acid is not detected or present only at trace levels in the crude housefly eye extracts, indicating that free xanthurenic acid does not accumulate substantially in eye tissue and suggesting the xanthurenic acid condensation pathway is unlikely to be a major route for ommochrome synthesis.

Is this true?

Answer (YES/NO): NO